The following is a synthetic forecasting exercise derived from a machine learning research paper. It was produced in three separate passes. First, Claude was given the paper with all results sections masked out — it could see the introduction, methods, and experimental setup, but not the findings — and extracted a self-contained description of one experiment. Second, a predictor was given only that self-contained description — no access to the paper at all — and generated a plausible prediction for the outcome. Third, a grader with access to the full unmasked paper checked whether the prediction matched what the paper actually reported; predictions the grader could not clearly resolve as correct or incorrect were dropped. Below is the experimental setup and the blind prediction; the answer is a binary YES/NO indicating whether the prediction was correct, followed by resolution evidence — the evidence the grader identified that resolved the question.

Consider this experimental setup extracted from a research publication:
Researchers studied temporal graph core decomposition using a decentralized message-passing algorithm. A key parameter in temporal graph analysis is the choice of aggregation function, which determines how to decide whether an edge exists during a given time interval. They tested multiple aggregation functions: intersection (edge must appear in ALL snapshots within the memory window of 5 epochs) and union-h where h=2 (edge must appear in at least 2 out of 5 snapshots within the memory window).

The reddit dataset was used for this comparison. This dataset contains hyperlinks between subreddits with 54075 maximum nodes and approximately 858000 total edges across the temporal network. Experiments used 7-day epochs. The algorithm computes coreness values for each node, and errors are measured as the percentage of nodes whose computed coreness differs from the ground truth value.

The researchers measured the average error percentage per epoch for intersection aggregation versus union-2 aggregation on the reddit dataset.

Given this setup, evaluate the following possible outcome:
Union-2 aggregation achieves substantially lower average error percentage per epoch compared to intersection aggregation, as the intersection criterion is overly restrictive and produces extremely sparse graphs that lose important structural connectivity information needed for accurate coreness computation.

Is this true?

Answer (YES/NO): NO